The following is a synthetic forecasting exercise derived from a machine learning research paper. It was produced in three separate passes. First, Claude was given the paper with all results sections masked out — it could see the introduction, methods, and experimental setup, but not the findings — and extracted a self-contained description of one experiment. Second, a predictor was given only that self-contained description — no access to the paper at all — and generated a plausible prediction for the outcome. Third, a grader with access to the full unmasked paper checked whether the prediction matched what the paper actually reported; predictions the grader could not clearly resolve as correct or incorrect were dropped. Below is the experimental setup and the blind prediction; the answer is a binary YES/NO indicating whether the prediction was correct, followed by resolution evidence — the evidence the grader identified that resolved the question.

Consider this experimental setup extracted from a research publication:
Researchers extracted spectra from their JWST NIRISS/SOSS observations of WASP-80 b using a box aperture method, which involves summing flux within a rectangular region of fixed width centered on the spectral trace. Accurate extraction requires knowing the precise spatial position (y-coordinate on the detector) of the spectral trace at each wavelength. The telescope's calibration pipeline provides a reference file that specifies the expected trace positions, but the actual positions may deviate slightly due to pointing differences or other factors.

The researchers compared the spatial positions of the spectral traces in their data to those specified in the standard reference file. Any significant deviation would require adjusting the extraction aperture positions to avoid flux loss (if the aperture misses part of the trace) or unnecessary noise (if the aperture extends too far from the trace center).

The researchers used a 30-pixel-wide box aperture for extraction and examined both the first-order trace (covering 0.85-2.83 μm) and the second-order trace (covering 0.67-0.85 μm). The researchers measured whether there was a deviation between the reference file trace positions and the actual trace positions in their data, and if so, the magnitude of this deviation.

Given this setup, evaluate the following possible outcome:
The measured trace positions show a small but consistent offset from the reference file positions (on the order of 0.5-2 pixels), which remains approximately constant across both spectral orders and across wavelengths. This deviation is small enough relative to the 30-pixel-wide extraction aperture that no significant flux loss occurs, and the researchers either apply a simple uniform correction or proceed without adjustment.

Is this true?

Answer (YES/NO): NO